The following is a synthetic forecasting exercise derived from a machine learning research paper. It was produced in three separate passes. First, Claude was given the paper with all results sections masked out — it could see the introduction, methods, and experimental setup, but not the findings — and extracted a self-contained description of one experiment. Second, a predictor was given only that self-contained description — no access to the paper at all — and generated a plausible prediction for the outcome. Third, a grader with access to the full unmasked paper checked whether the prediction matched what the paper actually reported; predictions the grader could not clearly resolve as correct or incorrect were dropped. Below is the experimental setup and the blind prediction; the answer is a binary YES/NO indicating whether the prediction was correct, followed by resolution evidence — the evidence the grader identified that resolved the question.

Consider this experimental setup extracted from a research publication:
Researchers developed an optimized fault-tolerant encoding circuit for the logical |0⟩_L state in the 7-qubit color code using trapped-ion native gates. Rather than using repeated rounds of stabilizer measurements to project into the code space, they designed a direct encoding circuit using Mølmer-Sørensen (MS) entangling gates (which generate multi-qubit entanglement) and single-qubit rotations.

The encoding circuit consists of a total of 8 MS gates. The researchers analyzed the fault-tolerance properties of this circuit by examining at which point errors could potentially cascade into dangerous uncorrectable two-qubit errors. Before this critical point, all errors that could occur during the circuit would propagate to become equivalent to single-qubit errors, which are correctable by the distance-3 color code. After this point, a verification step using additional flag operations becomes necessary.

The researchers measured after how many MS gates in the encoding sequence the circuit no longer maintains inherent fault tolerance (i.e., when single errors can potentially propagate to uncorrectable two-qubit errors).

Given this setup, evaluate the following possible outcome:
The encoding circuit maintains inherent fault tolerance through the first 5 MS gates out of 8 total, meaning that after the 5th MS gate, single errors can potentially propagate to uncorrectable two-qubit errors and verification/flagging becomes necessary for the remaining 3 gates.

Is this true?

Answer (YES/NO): NO